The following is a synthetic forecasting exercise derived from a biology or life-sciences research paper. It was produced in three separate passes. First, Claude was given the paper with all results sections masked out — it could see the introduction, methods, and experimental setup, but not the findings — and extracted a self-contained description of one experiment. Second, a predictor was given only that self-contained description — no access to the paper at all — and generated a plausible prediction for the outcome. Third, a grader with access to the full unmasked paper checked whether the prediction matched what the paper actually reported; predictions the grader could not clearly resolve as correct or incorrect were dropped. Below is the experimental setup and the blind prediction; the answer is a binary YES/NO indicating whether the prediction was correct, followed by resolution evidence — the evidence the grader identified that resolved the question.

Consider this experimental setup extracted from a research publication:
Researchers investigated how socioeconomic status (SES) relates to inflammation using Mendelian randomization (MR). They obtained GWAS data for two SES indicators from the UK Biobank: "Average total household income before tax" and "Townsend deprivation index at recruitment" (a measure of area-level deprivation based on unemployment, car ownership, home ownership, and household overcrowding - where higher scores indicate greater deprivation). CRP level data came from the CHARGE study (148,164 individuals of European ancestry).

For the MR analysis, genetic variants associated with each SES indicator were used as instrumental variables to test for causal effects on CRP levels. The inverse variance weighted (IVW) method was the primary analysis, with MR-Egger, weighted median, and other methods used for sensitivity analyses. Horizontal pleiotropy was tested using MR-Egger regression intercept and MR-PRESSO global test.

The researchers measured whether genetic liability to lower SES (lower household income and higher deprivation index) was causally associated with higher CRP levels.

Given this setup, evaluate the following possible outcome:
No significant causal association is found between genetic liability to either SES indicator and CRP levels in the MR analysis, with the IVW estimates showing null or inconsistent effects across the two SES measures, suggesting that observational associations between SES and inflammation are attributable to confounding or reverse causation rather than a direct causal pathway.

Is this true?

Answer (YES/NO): NO